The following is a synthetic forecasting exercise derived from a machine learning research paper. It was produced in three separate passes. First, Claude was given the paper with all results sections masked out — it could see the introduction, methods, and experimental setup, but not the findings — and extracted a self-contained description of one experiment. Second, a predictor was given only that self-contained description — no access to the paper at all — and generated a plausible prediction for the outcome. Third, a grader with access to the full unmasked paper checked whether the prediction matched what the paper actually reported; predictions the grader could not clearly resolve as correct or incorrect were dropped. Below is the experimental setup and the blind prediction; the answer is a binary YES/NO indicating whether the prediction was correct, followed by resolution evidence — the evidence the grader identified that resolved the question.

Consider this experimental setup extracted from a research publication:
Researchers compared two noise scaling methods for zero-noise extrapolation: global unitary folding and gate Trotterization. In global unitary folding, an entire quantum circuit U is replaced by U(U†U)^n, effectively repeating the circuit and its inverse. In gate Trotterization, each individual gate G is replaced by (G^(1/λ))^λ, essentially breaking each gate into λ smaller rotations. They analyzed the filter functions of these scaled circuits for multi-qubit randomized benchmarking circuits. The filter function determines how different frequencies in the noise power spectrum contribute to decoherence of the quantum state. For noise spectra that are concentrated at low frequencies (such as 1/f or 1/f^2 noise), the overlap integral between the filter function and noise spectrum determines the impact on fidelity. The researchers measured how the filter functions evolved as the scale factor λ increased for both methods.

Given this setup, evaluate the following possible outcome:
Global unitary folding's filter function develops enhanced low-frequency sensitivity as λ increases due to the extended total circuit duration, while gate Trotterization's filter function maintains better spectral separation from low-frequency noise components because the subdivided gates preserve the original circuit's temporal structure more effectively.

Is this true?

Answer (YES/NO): NO